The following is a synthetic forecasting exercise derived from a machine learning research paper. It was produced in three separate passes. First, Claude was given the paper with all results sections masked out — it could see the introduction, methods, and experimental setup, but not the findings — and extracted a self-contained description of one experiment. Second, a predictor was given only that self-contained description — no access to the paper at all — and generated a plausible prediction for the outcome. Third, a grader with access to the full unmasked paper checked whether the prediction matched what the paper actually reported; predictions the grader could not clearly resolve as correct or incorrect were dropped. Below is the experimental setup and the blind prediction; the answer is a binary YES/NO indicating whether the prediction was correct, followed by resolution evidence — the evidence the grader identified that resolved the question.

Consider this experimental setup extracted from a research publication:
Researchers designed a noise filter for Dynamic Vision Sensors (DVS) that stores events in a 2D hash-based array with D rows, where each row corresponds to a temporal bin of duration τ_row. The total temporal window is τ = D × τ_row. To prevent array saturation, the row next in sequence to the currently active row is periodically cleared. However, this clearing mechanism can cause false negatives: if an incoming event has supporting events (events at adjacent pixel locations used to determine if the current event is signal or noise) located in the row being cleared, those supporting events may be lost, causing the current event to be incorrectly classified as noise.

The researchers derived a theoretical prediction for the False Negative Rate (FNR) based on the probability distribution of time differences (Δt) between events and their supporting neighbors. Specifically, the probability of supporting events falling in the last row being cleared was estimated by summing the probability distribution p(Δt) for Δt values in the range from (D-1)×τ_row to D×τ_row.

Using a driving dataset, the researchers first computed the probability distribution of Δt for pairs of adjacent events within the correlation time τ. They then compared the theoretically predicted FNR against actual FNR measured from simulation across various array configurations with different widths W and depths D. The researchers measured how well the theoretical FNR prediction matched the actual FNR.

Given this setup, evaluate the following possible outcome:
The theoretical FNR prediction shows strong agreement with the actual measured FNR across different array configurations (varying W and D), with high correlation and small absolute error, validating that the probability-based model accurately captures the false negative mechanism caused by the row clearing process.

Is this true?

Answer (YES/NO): YES